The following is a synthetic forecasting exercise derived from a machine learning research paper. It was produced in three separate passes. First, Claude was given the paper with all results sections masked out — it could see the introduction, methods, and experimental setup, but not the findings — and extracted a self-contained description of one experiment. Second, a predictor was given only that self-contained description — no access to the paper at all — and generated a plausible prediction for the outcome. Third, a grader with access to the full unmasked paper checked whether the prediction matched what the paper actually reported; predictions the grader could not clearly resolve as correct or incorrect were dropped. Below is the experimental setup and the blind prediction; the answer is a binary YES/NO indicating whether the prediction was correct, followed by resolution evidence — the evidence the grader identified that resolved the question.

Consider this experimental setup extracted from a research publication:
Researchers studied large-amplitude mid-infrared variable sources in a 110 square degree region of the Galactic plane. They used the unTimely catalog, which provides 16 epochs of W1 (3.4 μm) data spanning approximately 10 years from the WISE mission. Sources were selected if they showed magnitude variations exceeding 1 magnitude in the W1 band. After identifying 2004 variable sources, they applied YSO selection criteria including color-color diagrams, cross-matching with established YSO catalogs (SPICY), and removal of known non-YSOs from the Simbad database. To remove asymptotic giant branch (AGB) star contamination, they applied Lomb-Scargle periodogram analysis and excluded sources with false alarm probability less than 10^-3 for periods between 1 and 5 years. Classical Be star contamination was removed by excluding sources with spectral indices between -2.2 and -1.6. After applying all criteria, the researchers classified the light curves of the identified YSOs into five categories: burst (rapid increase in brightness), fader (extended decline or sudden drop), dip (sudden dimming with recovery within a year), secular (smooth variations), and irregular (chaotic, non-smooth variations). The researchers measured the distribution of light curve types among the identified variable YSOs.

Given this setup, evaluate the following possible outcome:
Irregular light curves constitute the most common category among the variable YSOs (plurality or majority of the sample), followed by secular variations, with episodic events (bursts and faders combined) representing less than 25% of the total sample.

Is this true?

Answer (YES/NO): NO